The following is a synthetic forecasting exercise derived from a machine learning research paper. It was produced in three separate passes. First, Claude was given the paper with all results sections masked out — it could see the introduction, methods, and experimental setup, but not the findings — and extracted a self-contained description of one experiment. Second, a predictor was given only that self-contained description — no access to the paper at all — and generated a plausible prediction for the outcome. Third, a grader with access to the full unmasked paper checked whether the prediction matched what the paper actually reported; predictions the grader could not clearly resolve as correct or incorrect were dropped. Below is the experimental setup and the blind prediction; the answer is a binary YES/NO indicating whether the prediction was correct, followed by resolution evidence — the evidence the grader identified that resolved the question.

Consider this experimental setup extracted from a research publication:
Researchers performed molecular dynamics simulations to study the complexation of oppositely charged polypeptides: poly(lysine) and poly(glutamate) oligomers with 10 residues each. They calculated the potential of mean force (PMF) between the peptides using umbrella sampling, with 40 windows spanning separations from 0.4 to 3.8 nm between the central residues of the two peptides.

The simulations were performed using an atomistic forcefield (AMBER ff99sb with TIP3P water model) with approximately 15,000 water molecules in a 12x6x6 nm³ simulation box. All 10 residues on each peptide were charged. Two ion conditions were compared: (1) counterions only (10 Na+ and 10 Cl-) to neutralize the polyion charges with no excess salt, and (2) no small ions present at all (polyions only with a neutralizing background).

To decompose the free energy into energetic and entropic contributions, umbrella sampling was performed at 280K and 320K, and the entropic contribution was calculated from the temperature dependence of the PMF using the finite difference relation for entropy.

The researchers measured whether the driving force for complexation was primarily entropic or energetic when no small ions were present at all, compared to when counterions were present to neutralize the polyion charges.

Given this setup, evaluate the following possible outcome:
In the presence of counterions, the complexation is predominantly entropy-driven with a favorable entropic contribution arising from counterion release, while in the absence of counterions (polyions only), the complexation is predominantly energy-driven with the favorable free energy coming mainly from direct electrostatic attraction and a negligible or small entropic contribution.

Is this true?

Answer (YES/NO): YES